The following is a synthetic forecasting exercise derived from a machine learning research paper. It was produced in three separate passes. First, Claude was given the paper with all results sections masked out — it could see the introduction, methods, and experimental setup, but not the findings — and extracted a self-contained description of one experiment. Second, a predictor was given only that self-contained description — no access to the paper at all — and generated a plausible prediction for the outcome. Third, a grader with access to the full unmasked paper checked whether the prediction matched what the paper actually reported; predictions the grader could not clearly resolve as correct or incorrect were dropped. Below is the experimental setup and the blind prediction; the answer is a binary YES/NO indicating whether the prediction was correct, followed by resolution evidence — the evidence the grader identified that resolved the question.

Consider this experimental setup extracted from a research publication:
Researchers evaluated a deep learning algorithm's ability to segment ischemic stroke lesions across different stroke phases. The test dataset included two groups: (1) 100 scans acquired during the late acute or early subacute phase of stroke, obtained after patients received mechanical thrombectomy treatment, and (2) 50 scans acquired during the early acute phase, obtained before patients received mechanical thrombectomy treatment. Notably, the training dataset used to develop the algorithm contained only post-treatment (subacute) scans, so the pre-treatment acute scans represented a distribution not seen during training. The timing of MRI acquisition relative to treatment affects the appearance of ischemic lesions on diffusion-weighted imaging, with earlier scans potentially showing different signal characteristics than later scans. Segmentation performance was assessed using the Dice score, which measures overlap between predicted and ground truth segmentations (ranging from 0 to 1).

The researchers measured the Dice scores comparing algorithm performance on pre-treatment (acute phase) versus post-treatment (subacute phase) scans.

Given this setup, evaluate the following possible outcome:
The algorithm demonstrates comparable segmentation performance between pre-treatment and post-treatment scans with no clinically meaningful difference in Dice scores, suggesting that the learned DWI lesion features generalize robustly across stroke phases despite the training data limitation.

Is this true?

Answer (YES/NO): NO